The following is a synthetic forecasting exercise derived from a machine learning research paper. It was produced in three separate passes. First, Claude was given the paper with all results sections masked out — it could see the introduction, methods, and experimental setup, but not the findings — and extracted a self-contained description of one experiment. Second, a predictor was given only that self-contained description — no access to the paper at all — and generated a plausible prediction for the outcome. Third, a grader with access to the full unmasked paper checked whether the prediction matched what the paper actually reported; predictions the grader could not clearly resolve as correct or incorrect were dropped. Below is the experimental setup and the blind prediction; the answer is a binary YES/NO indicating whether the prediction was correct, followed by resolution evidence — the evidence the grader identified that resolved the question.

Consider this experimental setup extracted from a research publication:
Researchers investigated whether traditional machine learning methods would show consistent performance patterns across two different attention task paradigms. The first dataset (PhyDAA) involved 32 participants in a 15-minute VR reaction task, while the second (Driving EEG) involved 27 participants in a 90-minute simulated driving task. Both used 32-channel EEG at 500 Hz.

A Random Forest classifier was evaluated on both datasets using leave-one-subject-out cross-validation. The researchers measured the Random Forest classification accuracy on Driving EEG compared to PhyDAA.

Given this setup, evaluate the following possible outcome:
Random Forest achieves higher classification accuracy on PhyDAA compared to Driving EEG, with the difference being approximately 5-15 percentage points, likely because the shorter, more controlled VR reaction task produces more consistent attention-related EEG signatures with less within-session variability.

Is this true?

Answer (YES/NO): NO